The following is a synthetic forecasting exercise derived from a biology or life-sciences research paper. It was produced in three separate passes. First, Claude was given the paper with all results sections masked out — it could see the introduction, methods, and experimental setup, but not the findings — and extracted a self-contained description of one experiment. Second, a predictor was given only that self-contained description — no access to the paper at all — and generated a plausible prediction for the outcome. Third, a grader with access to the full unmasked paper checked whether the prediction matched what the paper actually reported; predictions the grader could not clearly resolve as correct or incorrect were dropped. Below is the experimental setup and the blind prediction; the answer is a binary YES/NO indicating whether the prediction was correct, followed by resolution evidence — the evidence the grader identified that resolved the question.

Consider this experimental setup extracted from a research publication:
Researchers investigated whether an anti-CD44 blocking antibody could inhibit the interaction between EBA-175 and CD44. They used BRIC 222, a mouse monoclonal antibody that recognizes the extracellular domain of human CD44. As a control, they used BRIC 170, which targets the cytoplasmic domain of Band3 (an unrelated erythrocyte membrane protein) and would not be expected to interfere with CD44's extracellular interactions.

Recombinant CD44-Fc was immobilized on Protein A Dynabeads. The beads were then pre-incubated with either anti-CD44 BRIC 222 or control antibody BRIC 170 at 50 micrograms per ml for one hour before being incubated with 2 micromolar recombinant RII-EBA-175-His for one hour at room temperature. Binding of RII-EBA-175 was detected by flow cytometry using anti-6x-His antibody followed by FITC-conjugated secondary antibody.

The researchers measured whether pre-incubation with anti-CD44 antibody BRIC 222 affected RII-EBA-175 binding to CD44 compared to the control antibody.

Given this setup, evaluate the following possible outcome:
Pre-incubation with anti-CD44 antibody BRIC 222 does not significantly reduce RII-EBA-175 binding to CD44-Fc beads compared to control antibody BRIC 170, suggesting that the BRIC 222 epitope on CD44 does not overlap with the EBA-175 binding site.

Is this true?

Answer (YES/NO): NO